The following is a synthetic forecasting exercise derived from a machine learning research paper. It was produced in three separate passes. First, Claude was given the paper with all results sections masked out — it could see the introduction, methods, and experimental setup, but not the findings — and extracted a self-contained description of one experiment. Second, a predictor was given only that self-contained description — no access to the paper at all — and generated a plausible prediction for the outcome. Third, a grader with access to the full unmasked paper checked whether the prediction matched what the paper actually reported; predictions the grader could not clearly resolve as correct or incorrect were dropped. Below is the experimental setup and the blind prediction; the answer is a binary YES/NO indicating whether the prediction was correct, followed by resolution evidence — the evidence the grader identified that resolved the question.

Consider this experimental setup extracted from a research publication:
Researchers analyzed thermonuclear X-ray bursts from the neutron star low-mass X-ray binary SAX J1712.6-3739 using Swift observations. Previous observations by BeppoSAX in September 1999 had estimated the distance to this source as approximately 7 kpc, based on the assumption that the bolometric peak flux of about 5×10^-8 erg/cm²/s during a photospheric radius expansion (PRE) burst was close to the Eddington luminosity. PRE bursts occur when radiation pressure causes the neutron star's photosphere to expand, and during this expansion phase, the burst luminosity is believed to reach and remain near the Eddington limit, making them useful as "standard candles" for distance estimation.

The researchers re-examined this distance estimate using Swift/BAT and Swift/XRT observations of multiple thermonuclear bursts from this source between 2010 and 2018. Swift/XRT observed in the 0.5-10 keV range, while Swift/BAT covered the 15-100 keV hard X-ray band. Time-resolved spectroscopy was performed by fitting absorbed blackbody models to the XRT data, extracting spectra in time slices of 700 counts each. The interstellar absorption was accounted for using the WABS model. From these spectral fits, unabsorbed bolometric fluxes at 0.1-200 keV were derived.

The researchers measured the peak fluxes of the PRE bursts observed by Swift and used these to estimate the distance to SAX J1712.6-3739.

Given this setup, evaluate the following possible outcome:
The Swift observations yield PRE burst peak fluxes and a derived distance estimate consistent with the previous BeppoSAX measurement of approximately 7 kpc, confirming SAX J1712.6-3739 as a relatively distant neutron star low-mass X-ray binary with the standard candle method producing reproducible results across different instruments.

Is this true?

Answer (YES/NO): NO